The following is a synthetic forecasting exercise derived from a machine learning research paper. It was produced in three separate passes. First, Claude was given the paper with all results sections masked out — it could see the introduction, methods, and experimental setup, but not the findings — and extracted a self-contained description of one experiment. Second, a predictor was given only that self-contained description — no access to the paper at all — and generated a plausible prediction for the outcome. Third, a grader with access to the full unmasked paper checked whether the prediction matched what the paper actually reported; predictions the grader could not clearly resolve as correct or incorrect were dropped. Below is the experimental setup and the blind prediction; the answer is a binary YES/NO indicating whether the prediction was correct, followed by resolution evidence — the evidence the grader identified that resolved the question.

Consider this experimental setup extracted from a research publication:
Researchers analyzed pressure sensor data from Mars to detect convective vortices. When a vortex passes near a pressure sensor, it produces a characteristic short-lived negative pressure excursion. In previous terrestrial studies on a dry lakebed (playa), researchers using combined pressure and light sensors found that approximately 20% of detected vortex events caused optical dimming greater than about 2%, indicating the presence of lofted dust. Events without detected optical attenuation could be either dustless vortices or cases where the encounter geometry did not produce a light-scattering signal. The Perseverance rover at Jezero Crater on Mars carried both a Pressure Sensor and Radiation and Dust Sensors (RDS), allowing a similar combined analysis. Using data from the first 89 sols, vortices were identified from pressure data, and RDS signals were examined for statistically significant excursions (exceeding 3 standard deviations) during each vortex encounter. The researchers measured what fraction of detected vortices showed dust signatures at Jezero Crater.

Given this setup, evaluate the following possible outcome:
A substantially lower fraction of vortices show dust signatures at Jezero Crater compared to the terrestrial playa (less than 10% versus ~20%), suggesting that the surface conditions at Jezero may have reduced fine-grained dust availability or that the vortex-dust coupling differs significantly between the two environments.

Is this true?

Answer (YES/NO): NO